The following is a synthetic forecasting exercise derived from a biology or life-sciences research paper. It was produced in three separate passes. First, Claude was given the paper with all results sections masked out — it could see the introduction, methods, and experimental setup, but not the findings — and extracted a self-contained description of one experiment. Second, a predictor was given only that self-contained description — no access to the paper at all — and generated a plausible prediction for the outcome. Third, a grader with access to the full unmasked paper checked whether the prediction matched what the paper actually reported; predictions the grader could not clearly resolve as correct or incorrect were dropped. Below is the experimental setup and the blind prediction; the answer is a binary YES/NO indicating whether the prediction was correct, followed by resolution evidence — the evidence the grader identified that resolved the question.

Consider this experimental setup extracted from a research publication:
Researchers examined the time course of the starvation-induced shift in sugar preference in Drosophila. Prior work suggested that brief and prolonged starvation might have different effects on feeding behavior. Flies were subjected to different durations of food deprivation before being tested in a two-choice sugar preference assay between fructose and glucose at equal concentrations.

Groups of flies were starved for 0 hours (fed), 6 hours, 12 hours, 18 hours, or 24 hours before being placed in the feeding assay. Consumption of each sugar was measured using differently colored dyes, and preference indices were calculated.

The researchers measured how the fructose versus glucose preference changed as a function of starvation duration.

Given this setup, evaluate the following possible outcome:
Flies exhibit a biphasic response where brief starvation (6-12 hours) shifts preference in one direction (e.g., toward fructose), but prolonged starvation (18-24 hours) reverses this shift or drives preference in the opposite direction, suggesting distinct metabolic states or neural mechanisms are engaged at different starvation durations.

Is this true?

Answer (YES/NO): NO